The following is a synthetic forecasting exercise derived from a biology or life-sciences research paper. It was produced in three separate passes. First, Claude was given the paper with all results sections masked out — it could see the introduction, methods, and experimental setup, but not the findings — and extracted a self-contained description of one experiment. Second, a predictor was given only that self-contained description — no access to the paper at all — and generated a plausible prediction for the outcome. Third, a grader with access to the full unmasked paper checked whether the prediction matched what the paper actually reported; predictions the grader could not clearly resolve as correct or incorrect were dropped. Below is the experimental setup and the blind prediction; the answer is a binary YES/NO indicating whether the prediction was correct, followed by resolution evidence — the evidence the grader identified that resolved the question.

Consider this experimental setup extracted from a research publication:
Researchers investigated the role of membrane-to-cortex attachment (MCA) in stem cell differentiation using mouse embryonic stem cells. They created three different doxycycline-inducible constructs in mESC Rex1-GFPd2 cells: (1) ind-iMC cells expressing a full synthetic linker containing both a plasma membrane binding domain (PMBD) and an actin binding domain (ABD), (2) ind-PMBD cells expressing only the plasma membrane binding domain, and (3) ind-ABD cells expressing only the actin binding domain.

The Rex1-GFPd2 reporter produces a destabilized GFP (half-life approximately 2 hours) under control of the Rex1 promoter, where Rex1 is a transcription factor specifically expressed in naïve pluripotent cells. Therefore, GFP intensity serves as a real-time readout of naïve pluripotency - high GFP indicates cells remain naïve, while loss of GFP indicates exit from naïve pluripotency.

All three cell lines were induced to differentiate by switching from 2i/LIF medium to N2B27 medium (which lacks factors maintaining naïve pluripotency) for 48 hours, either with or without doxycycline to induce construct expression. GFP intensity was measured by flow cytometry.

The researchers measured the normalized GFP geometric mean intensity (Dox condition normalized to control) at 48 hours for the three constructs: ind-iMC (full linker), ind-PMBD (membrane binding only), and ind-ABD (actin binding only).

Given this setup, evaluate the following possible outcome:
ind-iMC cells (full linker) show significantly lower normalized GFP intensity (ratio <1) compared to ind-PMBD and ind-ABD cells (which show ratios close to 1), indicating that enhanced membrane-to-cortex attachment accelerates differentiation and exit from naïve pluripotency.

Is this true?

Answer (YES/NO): NO